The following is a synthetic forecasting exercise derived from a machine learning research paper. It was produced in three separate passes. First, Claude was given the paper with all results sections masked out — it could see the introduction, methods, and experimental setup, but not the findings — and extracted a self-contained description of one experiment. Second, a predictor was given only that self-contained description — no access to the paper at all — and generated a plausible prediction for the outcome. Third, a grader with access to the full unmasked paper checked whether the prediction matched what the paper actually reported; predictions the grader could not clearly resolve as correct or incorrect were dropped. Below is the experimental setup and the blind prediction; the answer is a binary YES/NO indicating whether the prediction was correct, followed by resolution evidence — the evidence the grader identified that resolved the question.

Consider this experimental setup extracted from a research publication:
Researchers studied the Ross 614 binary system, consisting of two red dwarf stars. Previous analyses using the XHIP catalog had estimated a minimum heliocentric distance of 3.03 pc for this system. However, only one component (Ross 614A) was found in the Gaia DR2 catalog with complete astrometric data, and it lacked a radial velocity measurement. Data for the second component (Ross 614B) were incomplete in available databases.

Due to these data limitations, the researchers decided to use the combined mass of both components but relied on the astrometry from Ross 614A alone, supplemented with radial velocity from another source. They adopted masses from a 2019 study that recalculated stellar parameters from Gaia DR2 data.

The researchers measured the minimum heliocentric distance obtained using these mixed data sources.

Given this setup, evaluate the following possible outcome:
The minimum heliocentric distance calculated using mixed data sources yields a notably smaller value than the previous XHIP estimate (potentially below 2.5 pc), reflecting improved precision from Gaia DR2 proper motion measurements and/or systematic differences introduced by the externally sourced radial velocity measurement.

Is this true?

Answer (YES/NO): NO